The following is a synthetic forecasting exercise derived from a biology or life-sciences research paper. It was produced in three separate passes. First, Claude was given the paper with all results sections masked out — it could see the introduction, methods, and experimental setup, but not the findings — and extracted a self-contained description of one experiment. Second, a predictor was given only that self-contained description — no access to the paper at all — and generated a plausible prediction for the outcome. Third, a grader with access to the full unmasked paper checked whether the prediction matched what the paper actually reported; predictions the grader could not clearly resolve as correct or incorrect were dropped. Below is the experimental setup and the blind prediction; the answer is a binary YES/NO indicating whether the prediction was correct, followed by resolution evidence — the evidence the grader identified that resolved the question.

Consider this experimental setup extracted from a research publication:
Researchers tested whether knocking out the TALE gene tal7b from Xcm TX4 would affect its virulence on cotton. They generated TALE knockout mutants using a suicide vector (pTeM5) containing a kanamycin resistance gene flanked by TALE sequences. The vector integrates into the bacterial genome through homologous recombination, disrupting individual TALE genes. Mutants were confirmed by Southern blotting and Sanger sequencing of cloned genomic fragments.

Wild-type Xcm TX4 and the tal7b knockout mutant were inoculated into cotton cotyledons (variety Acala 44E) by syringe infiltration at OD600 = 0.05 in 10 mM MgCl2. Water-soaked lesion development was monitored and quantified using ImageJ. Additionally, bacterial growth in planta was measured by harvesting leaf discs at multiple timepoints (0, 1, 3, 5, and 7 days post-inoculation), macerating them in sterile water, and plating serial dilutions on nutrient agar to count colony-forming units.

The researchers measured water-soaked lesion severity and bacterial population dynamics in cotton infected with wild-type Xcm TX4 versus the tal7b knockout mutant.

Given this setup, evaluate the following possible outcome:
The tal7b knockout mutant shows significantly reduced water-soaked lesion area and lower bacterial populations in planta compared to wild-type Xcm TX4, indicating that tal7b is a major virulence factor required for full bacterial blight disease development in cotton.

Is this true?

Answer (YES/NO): NO